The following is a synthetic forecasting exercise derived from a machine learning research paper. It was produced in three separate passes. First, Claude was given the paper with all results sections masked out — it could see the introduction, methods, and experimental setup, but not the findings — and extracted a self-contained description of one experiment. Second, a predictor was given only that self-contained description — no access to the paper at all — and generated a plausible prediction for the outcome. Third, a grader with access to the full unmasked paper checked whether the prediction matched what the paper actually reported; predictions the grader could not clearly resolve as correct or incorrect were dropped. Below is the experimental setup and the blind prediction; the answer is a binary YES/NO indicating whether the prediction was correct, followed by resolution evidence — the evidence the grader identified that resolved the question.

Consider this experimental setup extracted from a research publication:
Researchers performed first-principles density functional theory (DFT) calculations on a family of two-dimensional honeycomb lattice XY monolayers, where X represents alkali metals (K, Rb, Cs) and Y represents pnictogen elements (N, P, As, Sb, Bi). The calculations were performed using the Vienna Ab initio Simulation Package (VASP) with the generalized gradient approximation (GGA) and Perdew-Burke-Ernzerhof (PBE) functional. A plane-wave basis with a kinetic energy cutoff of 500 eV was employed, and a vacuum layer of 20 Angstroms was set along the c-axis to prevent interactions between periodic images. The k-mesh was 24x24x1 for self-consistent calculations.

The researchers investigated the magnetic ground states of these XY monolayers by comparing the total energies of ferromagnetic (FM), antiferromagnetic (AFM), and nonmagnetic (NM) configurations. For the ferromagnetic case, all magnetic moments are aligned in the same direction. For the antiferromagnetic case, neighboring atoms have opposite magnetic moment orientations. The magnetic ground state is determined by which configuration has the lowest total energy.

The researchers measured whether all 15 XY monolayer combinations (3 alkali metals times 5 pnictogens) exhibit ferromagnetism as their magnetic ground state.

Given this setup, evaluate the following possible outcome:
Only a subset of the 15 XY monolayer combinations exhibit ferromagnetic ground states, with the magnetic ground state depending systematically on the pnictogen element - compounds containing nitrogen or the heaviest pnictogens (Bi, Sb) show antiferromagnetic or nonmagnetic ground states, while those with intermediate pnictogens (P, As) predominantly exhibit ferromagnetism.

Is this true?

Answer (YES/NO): NO